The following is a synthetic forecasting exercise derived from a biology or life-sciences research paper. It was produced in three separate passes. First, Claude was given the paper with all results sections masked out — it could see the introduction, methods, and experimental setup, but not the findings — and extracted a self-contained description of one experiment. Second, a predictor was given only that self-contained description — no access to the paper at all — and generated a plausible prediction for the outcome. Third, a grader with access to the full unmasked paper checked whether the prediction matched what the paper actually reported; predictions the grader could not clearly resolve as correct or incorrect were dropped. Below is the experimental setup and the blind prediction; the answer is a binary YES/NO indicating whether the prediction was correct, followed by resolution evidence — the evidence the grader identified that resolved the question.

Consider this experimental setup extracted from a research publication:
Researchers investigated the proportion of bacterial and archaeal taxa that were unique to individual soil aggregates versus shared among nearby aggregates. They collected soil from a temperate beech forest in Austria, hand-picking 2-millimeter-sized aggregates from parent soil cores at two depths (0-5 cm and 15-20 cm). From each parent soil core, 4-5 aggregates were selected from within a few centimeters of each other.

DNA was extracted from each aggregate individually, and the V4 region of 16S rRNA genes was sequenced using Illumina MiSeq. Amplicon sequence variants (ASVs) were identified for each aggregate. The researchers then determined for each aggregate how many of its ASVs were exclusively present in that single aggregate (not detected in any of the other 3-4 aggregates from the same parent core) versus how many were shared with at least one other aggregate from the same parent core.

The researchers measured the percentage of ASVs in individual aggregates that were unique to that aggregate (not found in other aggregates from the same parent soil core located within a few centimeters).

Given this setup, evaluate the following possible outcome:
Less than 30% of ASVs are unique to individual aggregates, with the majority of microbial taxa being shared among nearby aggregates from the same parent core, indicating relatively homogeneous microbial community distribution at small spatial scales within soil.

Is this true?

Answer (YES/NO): NO